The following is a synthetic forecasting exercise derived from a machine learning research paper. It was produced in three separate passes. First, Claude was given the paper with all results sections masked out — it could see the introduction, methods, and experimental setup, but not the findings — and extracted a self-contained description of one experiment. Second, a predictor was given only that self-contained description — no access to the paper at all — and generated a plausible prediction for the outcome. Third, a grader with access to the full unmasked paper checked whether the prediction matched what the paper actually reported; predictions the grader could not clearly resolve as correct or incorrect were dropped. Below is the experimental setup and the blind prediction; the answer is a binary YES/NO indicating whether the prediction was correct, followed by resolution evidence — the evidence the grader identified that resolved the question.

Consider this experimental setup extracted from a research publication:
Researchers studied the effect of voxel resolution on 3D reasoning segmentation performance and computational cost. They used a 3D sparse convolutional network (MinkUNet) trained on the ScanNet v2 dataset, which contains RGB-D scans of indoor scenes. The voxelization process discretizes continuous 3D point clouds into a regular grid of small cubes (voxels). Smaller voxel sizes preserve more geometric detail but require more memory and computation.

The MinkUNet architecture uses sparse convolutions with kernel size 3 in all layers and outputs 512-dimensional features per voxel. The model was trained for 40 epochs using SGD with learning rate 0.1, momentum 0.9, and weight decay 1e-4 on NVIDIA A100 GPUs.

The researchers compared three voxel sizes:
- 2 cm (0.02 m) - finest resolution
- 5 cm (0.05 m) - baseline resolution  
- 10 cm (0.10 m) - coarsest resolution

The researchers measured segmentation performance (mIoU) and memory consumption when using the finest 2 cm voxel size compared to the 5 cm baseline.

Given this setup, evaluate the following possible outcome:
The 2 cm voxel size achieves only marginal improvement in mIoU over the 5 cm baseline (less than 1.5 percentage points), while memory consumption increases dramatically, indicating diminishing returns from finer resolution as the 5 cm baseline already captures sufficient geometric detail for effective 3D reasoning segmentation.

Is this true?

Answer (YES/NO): YES